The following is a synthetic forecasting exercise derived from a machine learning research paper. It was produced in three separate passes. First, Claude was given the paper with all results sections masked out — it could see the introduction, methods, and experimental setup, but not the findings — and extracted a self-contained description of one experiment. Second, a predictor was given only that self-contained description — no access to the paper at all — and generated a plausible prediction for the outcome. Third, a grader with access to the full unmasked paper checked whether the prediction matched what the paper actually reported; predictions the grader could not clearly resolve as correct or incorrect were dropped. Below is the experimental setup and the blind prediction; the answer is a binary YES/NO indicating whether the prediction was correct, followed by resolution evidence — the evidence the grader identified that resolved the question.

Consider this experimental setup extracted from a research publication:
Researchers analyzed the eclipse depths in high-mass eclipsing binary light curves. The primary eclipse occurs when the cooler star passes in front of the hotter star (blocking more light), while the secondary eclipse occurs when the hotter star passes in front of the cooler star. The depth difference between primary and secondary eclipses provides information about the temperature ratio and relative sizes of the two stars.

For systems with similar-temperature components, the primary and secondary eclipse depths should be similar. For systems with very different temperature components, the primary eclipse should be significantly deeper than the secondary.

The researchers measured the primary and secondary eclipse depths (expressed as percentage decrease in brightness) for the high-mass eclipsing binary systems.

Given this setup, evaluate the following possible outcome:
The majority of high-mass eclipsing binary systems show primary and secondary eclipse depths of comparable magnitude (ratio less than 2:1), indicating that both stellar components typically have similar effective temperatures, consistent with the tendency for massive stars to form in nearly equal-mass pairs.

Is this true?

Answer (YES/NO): YES